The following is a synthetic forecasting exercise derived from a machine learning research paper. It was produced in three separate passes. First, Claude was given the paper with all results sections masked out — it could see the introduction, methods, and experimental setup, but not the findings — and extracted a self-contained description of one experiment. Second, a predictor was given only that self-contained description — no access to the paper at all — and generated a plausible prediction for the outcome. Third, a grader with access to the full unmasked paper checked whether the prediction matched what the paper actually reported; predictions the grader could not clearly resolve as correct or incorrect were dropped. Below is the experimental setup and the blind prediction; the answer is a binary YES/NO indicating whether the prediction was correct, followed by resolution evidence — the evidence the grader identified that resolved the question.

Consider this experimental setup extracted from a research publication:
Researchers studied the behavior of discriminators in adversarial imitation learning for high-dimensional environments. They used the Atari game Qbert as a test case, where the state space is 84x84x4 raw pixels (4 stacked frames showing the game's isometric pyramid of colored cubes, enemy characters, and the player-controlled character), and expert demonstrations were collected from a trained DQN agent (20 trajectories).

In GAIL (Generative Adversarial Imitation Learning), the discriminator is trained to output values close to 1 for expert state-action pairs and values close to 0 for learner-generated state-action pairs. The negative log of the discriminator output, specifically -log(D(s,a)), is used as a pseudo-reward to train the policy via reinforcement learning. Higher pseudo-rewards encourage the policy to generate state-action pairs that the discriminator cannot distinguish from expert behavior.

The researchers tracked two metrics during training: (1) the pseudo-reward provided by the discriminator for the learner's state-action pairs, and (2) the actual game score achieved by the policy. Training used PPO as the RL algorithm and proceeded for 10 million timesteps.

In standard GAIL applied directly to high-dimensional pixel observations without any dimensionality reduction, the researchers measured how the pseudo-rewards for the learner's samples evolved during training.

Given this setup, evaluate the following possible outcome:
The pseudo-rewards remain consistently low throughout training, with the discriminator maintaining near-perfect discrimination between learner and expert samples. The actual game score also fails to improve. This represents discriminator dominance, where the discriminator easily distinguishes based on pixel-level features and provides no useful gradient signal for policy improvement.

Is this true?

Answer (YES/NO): NO